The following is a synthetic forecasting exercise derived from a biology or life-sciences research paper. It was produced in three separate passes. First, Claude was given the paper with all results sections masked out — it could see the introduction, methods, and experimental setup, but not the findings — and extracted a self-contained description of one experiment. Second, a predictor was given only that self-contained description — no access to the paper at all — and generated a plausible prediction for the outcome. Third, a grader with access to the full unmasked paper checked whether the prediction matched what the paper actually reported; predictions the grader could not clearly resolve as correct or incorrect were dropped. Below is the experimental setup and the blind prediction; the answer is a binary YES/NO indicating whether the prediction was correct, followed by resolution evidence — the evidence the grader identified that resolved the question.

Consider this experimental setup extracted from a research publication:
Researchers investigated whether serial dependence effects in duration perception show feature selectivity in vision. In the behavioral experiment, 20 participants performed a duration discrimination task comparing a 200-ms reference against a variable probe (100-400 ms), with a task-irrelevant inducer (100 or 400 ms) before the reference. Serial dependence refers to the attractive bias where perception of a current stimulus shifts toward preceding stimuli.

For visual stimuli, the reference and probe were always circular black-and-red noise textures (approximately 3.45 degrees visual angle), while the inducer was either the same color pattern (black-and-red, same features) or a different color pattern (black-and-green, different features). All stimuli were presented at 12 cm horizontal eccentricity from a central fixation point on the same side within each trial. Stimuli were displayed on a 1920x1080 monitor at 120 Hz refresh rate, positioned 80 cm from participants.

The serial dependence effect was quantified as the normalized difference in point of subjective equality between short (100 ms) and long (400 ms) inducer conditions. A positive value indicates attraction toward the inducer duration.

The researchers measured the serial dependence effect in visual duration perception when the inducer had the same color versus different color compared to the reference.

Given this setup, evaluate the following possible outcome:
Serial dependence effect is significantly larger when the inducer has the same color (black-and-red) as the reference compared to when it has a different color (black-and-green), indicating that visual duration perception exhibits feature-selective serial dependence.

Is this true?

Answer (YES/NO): NO